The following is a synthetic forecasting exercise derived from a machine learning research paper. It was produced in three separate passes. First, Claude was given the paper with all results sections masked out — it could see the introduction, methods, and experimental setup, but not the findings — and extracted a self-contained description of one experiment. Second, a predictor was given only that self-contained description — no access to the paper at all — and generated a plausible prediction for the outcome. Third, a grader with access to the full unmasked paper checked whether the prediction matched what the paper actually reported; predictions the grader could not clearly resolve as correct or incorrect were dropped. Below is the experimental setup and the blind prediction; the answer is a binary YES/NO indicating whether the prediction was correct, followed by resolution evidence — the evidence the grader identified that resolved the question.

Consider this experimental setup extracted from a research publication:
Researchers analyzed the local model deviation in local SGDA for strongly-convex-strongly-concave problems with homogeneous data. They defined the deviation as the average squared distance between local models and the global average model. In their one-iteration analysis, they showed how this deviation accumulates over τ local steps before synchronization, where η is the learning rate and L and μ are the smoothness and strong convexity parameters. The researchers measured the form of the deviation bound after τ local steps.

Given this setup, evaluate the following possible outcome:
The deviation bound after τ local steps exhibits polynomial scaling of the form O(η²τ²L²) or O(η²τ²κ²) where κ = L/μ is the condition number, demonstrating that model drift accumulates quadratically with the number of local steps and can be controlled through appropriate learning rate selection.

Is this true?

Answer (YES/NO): NO